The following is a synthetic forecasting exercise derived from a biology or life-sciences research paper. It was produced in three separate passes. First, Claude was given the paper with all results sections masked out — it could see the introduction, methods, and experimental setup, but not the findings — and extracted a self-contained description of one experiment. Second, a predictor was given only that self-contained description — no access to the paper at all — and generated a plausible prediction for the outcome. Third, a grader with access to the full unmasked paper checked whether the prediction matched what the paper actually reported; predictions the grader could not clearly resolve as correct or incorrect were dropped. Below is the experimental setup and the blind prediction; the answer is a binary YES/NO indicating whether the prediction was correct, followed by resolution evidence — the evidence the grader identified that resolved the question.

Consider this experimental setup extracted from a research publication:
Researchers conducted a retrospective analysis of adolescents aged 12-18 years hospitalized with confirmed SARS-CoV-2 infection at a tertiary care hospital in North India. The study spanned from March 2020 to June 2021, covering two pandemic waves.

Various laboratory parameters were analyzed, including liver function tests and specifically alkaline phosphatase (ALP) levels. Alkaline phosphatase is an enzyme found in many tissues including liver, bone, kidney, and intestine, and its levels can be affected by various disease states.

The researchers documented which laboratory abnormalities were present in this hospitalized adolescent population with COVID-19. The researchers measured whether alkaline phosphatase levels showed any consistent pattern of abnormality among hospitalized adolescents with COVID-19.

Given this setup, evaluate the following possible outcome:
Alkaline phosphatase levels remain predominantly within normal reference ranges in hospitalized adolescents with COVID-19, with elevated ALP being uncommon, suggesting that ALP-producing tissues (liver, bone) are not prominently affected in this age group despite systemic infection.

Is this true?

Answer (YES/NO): NO